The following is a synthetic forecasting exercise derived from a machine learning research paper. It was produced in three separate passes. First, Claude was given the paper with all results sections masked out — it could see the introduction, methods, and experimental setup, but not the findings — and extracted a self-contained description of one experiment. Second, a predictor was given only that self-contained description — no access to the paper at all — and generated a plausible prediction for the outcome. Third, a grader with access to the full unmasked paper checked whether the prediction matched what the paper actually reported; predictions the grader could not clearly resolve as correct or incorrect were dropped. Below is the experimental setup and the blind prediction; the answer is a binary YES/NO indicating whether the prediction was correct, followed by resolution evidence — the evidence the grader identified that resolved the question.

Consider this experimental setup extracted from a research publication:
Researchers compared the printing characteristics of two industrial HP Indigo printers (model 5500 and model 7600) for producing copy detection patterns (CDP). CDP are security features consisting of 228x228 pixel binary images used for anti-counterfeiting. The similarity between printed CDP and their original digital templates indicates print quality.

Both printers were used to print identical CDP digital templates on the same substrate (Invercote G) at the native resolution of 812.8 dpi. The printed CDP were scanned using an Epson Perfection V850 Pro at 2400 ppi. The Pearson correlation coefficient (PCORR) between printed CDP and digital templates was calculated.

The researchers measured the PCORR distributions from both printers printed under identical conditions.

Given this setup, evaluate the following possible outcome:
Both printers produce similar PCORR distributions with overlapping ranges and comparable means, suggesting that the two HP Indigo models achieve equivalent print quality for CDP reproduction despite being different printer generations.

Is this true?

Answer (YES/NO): NO